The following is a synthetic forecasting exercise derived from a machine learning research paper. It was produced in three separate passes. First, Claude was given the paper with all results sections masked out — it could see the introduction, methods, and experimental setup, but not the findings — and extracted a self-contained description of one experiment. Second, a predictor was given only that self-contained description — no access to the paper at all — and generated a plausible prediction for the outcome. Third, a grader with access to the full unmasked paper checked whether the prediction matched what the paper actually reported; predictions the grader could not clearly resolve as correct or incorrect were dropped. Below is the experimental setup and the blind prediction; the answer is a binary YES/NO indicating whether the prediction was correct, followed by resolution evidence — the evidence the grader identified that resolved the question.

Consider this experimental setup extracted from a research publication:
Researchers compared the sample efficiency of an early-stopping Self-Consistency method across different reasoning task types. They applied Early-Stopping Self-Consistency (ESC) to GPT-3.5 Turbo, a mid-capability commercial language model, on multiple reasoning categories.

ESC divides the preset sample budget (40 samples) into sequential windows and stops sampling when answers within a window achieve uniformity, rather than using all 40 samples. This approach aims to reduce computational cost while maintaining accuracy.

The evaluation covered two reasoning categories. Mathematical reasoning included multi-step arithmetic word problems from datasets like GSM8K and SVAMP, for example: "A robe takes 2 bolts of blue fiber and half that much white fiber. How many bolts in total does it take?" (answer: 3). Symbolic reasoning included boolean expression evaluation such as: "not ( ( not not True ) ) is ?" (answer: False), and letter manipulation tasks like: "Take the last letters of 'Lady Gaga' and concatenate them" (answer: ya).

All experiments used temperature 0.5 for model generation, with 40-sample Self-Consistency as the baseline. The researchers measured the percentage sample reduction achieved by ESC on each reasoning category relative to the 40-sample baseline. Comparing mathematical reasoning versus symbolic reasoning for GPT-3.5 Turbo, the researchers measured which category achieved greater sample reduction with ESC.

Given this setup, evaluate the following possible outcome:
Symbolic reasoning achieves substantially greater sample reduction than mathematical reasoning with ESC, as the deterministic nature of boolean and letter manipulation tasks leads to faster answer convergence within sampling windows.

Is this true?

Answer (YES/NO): YES